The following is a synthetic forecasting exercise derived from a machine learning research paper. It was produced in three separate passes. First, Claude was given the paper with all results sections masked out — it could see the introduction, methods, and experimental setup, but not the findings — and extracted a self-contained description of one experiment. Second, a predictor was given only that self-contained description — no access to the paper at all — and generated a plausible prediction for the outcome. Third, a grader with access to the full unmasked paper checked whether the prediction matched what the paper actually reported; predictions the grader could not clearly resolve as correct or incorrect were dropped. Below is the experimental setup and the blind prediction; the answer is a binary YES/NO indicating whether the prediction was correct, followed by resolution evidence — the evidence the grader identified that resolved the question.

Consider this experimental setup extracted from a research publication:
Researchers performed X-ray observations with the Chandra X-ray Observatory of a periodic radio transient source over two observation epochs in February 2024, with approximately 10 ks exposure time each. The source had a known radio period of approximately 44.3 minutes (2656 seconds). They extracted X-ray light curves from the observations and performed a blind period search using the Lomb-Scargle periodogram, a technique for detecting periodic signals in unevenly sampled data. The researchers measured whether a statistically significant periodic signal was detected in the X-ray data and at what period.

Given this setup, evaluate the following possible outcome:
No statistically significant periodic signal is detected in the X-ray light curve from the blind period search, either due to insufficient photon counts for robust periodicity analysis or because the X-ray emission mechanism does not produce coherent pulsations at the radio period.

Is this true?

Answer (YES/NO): NO